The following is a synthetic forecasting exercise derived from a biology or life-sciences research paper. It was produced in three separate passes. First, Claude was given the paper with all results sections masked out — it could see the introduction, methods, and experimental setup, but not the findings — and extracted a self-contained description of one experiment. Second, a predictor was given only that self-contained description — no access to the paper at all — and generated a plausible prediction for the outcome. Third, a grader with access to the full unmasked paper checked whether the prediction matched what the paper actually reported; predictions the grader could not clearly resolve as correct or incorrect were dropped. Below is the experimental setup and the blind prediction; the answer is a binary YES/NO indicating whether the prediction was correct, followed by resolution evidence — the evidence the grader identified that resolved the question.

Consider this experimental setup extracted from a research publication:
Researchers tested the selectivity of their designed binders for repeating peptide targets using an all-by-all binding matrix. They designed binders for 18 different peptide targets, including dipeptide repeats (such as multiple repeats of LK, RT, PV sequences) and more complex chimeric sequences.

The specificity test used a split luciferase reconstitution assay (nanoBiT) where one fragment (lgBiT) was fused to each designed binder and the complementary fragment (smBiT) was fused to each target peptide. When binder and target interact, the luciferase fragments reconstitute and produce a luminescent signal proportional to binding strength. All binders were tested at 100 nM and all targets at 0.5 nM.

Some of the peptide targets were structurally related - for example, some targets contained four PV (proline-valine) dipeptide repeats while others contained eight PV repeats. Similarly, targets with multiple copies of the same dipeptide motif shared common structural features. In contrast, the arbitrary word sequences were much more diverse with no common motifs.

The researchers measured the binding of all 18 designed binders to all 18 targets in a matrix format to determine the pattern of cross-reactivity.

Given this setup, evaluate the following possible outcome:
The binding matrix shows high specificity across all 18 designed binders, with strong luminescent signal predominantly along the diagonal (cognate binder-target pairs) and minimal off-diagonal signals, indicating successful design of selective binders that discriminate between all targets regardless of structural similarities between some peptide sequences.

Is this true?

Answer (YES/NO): NO